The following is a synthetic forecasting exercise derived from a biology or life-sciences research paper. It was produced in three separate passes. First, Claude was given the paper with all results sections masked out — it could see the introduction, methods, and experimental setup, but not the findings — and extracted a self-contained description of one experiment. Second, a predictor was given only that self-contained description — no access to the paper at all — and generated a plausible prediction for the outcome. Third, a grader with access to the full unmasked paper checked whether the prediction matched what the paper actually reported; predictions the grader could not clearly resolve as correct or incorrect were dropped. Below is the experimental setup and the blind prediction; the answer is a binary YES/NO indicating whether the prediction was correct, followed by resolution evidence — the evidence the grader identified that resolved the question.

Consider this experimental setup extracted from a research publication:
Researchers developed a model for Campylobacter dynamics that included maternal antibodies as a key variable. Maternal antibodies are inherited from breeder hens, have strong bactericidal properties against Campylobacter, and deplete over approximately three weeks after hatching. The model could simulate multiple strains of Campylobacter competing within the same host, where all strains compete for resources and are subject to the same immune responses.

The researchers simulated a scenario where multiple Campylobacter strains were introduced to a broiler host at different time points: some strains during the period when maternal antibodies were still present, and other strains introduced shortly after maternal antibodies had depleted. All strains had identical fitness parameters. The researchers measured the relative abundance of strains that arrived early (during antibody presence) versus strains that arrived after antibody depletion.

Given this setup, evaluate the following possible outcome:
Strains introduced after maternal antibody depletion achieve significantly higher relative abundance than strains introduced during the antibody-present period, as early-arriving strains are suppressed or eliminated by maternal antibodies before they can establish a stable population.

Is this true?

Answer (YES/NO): NO